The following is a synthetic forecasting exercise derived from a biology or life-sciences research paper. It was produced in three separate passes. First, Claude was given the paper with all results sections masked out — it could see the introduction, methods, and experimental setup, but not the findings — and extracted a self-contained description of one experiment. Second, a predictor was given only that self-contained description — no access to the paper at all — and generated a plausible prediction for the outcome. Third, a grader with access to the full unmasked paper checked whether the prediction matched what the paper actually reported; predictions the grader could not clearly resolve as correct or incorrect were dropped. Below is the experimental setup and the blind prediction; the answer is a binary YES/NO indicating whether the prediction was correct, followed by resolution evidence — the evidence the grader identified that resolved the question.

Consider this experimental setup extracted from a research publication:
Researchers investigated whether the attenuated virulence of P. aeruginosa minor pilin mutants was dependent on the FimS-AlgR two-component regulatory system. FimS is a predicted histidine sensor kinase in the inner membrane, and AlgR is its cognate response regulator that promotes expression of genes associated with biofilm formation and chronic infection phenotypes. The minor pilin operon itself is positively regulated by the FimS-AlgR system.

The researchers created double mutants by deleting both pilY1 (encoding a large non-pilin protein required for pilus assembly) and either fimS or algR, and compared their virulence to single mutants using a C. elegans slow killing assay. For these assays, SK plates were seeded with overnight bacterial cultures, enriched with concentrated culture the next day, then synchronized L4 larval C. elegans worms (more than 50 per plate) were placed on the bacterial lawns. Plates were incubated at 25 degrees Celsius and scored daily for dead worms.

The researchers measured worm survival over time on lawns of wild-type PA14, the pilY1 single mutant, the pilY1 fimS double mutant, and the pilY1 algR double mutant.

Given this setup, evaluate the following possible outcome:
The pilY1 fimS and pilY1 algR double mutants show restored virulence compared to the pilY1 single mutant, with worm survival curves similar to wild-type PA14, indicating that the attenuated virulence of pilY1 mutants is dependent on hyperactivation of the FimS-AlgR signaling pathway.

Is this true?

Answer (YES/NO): YES